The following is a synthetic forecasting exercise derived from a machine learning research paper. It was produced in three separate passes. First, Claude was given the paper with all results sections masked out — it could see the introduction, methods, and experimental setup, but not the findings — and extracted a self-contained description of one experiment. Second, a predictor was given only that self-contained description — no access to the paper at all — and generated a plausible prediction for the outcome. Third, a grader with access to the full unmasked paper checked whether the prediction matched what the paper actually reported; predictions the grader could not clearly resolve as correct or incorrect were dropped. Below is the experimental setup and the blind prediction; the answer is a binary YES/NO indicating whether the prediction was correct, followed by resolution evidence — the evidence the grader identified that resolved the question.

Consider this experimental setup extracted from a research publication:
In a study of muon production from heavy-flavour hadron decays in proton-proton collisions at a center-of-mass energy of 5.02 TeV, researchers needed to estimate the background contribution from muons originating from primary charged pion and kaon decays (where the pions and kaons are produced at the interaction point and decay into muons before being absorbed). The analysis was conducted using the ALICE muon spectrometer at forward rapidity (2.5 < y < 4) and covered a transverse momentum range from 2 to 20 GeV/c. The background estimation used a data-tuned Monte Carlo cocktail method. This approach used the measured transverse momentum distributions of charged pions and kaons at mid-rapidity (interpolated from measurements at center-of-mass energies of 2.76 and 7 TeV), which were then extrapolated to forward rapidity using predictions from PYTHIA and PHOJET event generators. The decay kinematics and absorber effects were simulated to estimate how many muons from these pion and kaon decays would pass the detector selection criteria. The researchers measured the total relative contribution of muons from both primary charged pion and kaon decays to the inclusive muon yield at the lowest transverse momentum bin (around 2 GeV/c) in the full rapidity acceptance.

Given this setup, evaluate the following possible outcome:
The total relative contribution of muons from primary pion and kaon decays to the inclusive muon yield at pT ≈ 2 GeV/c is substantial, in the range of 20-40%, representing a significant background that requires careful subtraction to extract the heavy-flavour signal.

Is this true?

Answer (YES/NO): YES